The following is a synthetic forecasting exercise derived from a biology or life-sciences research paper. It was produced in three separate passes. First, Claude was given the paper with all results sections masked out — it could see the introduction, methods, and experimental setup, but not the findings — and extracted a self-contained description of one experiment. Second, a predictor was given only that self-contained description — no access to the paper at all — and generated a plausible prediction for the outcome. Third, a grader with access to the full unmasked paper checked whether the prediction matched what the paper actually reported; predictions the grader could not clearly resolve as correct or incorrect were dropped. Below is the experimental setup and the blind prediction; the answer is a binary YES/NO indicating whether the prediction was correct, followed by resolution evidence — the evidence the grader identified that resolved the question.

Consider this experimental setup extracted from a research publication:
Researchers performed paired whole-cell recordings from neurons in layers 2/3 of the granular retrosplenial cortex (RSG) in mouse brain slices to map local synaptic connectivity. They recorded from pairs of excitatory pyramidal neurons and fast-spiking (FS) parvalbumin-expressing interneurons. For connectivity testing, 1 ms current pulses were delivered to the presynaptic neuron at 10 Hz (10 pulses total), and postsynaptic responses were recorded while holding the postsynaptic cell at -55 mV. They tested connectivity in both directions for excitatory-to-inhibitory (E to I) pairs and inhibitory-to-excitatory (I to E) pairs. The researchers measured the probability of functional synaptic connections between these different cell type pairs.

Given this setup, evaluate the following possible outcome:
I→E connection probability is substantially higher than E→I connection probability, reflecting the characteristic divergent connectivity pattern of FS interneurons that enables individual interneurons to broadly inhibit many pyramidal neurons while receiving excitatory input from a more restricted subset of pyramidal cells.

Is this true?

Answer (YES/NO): YES